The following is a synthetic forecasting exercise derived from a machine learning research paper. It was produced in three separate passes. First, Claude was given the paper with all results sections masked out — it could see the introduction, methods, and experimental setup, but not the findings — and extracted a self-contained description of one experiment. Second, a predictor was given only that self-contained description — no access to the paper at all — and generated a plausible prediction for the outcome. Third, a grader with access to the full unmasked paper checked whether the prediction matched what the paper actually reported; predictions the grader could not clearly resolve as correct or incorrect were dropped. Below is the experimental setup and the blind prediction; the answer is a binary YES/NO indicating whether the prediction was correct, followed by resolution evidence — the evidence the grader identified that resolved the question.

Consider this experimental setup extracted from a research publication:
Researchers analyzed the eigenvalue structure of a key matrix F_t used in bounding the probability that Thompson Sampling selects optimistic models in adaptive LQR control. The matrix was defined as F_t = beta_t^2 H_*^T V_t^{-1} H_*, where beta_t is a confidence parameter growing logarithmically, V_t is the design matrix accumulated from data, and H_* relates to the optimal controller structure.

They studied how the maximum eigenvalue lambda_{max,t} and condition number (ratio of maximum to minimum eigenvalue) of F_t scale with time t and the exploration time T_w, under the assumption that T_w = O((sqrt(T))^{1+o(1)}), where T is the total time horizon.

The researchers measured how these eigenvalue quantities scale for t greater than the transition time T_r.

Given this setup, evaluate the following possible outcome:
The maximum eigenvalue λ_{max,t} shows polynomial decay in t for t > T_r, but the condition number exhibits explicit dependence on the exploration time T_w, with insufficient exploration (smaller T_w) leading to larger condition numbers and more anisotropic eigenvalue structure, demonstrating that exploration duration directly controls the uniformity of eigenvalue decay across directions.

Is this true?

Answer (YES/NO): NO